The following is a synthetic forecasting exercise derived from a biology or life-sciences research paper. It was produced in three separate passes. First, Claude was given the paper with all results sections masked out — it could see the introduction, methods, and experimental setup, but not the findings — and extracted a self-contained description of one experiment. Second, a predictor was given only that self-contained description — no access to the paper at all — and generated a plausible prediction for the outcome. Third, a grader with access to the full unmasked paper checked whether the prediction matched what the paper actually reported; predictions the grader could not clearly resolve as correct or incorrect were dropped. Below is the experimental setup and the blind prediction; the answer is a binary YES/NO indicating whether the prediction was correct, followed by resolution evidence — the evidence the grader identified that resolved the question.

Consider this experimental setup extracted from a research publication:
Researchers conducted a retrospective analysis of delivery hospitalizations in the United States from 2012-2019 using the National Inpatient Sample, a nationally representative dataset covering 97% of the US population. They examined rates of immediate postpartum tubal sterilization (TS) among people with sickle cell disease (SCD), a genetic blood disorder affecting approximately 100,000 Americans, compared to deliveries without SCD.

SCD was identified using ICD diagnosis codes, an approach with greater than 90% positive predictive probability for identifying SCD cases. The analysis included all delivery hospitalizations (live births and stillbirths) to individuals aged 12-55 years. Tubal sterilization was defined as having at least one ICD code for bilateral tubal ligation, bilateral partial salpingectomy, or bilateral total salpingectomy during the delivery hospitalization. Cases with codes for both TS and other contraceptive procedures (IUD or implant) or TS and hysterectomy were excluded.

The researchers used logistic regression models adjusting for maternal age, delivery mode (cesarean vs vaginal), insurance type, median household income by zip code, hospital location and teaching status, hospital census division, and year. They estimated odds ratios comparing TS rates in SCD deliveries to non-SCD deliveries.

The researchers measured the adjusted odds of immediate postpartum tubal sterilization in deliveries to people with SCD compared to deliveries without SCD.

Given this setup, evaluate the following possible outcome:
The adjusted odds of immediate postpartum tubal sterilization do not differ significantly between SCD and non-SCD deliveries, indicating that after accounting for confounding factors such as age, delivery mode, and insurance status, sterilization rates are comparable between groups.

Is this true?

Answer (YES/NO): NO